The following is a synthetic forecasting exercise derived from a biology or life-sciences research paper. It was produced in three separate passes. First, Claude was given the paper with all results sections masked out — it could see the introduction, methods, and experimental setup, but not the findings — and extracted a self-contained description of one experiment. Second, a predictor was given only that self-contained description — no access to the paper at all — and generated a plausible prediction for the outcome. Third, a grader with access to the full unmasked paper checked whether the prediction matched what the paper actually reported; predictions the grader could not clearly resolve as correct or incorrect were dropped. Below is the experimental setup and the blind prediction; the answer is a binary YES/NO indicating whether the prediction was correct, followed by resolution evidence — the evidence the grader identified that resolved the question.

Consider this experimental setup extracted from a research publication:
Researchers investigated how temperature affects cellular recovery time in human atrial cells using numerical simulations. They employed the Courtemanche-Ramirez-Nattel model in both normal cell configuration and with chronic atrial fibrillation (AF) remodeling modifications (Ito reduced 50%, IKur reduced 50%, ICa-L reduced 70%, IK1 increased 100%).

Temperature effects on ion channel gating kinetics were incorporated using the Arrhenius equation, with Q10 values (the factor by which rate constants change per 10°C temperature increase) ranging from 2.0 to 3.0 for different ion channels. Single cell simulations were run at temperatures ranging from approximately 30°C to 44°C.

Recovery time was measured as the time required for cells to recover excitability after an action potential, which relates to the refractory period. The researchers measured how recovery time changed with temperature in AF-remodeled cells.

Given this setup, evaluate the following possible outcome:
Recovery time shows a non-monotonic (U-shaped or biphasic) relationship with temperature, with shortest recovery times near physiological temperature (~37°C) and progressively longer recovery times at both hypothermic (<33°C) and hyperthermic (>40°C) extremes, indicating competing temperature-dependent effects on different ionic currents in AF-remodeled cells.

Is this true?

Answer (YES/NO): NO